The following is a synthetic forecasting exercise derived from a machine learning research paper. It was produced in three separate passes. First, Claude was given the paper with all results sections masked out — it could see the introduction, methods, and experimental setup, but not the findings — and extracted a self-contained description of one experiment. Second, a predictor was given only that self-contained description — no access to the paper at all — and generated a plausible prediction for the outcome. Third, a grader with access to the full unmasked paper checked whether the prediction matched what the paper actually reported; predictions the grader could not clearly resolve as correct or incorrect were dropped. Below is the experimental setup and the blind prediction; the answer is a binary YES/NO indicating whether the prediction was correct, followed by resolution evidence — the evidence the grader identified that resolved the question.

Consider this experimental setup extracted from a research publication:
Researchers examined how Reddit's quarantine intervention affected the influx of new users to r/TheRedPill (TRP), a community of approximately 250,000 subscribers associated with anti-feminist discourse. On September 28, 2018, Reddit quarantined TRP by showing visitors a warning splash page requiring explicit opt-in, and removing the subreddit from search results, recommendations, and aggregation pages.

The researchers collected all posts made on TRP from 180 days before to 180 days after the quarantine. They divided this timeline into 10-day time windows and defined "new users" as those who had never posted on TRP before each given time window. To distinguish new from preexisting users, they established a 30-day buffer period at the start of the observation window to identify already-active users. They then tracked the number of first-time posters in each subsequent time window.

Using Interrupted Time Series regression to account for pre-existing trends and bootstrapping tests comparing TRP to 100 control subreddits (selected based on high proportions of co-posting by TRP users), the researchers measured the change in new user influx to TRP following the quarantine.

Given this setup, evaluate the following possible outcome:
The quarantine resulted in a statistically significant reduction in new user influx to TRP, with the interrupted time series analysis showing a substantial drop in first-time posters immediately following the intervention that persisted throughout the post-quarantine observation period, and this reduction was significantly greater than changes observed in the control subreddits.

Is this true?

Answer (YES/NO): YES